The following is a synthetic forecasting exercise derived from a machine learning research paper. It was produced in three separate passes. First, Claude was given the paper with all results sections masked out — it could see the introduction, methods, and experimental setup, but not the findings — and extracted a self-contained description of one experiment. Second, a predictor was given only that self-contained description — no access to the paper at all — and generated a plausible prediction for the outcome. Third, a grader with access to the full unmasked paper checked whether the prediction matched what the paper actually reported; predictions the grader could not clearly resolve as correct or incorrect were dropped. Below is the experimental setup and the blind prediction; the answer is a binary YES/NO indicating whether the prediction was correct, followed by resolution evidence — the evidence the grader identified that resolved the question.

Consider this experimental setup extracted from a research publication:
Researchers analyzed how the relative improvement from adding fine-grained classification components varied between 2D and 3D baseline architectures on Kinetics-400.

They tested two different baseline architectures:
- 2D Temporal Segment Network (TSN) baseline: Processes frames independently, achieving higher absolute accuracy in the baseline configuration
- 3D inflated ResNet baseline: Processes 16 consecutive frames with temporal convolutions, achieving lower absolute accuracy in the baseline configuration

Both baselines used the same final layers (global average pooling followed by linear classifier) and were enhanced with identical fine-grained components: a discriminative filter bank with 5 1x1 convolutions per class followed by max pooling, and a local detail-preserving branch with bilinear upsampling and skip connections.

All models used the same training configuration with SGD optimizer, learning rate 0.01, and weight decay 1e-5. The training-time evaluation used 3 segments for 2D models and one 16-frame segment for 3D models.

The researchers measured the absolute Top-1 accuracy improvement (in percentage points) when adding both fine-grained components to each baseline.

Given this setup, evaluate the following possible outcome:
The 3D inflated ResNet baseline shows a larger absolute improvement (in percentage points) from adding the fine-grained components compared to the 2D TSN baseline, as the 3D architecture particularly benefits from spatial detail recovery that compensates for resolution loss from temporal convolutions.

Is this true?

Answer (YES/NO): YES